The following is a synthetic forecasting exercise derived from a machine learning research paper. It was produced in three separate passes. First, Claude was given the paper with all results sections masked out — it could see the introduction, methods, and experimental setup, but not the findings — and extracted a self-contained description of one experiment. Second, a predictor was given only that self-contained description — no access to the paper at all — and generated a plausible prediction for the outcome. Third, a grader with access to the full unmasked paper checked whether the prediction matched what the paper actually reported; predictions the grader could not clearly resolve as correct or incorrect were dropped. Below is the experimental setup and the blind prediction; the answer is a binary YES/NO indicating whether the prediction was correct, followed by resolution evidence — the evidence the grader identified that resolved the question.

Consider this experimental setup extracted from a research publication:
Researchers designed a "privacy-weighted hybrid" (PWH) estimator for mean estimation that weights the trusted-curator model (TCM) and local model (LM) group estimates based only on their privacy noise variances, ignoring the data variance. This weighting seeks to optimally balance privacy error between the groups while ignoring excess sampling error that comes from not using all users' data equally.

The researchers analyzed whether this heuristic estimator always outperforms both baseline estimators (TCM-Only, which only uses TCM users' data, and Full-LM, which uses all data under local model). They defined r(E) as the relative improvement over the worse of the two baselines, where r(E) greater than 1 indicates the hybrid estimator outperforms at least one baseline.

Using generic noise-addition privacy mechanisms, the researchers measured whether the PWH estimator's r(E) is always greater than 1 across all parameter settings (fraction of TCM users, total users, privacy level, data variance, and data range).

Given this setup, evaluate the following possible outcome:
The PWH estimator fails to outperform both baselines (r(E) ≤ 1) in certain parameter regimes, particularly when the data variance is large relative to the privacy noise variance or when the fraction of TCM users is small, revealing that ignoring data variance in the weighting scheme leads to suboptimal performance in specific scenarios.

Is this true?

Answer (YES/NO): NO